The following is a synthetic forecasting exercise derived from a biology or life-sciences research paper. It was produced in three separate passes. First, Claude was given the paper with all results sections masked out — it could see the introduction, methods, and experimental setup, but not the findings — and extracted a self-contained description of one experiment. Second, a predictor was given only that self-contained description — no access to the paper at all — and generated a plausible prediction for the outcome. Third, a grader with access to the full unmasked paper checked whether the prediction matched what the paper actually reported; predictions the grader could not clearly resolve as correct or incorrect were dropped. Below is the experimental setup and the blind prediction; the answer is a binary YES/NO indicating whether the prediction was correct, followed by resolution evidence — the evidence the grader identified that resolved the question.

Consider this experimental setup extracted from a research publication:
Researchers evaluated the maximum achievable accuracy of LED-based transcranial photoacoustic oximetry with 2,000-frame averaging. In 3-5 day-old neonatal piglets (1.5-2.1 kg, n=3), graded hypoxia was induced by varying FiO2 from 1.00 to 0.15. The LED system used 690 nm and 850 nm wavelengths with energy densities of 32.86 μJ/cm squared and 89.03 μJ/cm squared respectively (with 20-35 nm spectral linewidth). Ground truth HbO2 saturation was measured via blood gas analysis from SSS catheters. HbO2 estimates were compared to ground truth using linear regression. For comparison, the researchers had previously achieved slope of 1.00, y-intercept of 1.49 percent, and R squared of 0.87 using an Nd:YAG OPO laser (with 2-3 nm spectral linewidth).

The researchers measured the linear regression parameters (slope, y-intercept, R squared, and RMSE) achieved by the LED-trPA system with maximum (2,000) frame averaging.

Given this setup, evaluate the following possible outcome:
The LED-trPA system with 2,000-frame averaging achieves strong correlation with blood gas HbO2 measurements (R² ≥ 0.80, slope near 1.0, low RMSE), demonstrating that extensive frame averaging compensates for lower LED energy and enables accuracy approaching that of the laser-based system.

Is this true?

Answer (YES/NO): NO